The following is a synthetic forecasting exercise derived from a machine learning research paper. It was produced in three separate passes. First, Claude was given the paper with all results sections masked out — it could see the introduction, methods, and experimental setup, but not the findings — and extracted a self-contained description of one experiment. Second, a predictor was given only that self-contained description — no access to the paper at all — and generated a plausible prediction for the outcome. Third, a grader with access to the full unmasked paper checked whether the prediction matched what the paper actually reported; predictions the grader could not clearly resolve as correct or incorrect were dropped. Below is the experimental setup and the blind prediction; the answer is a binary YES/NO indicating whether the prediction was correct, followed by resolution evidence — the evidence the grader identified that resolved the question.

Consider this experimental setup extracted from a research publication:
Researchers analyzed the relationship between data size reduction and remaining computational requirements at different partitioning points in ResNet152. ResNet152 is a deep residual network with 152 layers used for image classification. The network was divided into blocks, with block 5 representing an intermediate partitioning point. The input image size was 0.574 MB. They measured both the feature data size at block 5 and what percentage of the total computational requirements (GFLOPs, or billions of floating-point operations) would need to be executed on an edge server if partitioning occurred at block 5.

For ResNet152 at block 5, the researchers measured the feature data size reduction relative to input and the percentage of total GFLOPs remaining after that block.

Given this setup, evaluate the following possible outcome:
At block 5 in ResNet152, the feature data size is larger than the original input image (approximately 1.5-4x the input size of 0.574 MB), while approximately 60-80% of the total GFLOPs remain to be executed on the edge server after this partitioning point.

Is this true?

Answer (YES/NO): NO